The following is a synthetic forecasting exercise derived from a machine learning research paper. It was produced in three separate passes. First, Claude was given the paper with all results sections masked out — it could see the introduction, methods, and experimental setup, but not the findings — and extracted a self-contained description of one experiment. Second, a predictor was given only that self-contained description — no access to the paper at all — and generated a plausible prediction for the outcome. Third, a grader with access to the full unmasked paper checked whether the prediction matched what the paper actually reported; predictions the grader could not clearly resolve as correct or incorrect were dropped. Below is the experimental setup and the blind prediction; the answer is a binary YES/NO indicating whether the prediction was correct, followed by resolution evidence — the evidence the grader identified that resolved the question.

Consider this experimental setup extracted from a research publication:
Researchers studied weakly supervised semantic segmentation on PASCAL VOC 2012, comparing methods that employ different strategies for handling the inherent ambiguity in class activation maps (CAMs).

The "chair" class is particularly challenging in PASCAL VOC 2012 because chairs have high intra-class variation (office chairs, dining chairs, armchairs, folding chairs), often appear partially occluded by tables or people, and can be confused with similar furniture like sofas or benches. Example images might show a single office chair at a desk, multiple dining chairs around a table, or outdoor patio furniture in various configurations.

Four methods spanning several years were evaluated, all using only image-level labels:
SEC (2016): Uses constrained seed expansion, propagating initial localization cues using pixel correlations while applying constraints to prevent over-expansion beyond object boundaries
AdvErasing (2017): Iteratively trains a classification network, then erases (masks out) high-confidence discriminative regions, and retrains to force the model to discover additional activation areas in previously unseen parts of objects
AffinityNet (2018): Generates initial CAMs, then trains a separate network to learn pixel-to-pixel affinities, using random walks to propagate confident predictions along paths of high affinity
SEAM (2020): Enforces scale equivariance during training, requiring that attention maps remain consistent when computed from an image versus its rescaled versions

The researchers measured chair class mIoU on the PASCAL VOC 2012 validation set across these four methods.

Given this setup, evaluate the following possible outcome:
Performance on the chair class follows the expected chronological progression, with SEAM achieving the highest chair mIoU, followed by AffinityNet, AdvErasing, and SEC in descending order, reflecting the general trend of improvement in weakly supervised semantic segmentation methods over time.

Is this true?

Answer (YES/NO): NO